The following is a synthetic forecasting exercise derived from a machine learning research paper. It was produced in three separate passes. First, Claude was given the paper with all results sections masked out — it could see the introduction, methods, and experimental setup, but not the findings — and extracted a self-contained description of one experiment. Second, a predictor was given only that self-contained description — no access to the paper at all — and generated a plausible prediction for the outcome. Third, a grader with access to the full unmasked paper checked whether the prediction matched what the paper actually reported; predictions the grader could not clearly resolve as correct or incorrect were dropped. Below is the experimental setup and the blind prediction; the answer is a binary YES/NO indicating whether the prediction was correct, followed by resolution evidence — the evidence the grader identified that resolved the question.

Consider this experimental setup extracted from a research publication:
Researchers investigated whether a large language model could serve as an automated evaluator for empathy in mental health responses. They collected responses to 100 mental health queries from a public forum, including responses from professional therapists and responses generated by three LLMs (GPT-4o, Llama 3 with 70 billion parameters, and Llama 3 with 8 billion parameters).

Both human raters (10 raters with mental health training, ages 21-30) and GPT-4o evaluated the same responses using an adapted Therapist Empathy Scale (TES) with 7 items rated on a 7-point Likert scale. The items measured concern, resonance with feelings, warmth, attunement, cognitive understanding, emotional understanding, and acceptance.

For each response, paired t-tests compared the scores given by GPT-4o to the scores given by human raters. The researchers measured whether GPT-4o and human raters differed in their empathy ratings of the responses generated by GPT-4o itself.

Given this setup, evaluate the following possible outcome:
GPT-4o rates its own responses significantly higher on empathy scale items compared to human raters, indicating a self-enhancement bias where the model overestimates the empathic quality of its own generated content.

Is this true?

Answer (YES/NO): YES